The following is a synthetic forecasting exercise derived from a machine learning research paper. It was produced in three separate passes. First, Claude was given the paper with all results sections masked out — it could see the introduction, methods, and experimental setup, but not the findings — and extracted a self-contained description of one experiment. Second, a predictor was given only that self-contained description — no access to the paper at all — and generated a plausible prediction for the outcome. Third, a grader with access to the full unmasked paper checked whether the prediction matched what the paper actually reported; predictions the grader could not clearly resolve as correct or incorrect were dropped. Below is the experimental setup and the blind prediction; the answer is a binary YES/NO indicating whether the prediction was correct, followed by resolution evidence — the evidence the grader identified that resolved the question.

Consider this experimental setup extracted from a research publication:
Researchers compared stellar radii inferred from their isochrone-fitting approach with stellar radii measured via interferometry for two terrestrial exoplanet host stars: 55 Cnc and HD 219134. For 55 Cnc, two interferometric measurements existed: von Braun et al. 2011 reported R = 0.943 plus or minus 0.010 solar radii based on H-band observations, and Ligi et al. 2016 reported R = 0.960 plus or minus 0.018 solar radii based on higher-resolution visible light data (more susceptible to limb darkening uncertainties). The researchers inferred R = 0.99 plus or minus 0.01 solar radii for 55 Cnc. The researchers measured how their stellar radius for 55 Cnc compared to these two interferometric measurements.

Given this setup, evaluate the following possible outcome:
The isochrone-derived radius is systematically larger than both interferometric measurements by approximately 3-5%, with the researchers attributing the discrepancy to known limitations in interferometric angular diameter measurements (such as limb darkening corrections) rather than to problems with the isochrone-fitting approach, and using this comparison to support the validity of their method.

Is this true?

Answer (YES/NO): NO